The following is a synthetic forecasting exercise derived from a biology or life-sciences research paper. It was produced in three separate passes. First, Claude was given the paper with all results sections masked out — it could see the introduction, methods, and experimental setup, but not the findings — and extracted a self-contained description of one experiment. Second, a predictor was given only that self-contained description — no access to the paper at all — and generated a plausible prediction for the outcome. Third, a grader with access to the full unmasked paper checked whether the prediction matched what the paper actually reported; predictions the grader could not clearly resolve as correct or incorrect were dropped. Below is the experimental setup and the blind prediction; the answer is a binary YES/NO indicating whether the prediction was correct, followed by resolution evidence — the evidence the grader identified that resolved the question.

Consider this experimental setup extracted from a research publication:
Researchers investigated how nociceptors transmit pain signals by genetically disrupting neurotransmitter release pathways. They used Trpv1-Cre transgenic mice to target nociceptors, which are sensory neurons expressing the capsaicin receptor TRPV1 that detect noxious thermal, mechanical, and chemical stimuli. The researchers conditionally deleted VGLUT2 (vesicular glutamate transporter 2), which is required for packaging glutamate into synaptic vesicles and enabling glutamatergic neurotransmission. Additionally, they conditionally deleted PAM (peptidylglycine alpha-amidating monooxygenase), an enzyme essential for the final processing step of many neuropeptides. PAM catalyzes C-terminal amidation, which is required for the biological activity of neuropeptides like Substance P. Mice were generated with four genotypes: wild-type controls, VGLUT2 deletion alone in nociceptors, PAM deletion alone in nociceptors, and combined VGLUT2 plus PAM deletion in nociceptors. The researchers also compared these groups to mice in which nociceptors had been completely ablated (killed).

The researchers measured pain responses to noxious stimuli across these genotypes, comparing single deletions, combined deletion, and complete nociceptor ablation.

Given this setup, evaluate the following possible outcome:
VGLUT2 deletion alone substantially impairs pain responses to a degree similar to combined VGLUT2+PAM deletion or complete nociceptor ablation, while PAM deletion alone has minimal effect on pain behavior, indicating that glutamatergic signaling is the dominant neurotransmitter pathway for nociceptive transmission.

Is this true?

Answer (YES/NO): NO